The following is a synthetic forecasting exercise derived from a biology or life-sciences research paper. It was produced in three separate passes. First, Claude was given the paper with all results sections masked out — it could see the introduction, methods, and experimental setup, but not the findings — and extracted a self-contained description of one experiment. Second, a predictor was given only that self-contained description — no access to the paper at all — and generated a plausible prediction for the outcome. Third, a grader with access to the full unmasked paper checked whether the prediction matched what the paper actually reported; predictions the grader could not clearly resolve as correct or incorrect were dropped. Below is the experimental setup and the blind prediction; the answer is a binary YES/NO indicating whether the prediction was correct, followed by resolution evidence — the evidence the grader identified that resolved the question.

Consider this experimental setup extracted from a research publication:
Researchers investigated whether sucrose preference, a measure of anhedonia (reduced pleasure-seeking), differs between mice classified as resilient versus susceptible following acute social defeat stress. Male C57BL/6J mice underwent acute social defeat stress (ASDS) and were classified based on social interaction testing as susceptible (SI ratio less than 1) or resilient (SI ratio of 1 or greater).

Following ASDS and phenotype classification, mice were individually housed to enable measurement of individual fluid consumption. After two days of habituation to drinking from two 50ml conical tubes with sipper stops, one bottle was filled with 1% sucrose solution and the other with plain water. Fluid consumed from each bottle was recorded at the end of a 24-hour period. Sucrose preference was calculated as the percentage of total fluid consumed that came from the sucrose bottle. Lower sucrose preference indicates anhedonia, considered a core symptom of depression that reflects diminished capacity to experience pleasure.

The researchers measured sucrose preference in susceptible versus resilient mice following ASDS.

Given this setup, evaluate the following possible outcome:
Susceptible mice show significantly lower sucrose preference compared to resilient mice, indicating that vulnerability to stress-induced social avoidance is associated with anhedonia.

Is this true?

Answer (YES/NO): NO